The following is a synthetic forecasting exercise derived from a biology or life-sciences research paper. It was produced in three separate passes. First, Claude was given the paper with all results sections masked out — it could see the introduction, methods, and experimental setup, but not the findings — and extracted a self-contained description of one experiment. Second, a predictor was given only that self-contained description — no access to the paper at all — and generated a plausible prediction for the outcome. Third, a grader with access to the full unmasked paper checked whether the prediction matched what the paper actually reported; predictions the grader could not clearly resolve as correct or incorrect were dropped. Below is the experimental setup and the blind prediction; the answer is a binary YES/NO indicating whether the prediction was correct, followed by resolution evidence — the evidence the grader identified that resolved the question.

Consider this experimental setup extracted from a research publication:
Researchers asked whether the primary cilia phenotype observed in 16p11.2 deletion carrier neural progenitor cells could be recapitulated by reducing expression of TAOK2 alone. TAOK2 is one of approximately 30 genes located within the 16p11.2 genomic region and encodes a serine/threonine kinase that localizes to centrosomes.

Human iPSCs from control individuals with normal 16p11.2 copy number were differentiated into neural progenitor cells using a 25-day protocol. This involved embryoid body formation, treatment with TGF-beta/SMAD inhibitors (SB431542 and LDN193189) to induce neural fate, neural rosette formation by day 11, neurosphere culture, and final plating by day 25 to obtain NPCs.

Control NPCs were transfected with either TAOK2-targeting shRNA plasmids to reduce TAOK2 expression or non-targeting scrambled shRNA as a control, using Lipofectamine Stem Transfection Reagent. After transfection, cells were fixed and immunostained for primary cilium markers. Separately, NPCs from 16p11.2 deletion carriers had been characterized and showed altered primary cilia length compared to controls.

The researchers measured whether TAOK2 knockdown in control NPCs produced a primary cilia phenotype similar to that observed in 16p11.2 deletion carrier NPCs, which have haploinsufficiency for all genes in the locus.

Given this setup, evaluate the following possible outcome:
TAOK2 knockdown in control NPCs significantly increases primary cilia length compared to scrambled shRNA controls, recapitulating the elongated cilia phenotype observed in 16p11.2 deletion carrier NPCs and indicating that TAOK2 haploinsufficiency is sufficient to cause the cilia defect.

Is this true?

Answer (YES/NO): YES